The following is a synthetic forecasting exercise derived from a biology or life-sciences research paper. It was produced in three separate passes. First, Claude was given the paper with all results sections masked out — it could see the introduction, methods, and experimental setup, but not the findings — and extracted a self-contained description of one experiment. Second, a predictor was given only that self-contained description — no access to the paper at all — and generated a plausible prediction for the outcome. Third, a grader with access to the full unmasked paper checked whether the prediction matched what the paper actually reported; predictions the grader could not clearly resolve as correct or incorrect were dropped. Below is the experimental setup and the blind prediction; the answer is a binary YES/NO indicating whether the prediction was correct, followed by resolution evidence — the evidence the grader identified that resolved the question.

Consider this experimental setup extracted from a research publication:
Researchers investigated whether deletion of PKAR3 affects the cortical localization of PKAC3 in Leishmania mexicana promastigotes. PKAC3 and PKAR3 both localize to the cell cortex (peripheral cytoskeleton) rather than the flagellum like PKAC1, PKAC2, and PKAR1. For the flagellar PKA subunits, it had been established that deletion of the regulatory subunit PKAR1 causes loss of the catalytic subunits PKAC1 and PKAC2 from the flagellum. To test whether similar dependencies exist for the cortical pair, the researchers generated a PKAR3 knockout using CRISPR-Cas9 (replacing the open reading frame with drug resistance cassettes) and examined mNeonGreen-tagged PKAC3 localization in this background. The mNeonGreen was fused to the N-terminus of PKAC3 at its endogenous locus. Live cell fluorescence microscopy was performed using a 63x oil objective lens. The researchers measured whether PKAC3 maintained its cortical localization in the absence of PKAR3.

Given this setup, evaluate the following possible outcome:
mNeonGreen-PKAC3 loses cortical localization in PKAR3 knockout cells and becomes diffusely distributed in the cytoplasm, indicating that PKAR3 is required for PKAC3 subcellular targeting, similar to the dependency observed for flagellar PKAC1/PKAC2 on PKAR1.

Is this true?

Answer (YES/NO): YES